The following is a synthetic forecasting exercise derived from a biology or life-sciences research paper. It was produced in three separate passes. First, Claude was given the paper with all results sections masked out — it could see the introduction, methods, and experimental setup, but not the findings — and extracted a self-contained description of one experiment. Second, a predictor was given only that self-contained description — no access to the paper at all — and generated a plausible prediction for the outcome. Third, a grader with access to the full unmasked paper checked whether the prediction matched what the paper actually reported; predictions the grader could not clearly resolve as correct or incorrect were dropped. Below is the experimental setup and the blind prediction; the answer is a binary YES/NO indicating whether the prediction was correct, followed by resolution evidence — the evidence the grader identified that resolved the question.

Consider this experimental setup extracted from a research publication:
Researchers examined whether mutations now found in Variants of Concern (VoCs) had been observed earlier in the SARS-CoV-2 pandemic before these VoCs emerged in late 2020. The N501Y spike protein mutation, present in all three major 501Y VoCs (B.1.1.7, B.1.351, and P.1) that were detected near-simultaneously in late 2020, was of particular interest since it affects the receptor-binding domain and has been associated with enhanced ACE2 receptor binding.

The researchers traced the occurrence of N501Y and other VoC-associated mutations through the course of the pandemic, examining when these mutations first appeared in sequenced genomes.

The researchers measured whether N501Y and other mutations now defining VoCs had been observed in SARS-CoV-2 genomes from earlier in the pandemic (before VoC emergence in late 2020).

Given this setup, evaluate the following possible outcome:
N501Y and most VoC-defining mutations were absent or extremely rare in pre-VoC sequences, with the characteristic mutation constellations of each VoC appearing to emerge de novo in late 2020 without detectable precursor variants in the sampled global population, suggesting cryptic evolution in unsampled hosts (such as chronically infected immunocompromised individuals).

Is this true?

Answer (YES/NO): NO